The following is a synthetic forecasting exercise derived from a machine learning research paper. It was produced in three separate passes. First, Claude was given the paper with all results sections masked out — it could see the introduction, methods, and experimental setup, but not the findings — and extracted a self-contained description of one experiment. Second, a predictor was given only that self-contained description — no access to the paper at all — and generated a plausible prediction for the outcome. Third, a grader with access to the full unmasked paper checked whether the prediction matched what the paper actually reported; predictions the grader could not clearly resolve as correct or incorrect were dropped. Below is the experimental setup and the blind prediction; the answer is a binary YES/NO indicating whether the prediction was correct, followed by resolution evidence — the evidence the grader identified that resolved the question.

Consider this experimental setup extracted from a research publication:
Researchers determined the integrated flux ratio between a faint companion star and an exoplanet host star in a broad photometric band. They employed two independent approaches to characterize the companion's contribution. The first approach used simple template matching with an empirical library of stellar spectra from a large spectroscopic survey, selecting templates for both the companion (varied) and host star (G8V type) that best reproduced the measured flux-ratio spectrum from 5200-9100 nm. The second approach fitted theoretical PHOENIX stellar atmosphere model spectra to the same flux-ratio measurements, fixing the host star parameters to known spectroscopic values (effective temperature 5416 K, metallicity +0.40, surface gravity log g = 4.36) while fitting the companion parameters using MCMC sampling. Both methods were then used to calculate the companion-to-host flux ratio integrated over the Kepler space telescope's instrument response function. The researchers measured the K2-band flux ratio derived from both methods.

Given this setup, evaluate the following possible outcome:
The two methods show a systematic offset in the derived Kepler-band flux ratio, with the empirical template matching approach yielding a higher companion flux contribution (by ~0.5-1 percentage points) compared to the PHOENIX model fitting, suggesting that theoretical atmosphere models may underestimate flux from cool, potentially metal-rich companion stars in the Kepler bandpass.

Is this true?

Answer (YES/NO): NO